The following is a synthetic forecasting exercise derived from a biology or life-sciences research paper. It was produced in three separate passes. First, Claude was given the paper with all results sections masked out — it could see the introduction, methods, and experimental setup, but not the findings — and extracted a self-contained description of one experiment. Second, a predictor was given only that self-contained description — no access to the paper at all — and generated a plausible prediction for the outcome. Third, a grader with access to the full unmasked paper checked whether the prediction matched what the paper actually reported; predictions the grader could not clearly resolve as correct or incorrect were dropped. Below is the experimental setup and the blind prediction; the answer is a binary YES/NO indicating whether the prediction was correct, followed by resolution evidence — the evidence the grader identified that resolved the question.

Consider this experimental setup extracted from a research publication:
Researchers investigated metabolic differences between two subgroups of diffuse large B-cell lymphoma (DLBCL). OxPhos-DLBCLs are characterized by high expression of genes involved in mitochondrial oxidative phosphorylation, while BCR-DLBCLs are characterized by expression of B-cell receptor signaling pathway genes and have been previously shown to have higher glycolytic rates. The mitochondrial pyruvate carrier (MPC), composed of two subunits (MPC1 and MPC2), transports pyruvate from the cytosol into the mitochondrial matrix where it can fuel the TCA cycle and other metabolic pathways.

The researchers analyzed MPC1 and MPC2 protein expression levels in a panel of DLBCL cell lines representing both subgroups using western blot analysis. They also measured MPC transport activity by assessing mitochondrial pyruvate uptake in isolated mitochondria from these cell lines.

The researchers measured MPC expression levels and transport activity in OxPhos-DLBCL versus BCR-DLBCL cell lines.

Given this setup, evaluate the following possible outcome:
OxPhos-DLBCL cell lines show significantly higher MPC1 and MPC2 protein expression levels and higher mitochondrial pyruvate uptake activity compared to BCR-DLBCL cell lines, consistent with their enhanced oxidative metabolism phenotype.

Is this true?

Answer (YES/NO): YES